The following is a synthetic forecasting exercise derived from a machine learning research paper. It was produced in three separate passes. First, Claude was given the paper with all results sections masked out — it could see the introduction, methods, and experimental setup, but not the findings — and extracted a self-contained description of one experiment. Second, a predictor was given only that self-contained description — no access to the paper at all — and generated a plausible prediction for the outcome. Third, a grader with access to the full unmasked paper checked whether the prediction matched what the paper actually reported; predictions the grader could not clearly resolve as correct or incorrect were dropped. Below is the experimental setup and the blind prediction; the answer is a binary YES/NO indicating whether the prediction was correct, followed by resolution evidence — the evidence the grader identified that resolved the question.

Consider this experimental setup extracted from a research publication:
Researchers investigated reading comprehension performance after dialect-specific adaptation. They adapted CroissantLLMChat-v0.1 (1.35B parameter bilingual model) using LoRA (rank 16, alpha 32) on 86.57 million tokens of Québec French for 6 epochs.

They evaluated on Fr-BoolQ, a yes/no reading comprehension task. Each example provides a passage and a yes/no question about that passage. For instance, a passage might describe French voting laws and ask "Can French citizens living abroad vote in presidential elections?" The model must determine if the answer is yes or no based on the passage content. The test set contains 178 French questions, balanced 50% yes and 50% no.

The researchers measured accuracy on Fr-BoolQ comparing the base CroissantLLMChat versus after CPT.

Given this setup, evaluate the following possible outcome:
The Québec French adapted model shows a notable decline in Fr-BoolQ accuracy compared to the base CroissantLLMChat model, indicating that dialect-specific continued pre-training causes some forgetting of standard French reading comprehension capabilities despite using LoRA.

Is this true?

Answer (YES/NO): YES